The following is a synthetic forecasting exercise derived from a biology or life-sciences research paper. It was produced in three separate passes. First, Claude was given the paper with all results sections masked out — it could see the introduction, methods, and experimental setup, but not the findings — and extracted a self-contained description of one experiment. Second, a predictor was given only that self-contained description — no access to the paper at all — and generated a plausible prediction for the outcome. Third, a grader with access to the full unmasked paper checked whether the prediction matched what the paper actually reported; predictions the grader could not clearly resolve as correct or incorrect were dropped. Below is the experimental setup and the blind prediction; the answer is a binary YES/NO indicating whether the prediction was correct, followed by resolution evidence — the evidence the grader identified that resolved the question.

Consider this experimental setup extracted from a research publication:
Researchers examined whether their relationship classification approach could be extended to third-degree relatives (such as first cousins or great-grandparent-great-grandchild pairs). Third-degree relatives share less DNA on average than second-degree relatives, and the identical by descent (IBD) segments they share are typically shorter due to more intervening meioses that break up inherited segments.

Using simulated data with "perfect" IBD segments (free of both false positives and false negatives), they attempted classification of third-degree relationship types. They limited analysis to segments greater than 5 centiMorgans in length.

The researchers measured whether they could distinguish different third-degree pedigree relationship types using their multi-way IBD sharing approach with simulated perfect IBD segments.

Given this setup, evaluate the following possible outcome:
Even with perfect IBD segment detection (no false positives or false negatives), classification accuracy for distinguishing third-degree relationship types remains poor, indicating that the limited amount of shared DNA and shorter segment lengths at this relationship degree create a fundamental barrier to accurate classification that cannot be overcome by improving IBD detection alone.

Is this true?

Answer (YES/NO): NO